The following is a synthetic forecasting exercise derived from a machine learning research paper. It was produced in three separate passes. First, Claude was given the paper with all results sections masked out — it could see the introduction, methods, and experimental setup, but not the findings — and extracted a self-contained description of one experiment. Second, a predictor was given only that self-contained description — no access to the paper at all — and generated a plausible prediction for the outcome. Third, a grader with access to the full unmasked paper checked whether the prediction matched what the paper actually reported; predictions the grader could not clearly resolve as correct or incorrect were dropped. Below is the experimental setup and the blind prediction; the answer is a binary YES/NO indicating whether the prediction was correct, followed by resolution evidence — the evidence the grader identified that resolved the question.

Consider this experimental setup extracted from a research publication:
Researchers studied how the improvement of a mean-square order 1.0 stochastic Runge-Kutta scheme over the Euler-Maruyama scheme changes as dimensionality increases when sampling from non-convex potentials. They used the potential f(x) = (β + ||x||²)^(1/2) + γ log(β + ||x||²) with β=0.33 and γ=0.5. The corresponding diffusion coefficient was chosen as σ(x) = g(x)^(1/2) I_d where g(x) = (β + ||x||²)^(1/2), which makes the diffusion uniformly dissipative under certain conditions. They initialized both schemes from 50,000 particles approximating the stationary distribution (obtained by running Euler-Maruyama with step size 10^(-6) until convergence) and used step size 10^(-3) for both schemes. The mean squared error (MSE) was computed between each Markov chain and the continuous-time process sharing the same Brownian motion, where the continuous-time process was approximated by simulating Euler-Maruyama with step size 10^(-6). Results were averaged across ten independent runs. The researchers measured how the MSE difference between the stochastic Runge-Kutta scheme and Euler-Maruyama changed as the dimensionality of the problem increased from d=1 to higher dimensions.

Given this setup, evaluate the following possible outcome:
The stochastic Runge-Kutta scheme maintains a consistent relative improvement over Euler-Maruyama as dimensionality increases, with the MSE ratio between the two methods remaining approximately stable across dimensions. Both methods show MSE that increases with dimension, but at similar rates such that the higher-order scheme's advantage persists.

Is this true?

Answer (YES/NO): NO